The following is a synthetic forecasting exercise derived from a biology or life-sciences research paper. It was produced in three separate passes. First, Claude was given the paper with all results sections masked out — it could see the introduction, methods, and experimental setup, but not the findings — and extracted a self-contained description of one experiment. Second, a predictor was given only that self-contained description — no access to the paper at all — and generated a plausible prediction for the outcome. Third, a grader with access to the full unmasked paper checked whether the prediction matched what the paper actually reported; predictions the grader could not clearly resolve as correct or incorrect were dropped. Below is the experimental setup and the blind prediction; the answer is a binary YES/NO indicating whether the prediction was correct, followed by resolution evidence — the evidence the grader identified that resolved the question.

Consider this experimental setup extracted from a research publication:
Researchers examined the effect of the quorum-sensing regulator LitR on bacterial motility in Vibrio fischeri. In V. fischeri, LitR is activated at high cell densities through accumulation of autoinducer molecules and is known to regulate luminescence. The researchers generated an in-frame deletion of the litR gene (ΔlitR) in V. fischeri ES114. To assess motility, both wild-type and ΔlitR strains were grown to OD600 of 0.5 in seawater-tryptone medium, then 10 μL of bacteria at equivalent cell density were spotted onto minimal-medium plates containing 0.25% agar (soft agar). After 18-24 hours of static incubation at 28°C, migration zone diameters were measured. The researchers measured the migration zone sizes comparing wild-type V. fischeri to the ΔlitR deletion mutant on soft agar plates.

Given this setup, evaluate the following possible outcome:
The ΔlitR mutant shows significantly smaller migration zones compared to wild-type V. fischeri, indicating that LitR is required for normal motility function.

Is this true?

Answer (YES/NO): NO